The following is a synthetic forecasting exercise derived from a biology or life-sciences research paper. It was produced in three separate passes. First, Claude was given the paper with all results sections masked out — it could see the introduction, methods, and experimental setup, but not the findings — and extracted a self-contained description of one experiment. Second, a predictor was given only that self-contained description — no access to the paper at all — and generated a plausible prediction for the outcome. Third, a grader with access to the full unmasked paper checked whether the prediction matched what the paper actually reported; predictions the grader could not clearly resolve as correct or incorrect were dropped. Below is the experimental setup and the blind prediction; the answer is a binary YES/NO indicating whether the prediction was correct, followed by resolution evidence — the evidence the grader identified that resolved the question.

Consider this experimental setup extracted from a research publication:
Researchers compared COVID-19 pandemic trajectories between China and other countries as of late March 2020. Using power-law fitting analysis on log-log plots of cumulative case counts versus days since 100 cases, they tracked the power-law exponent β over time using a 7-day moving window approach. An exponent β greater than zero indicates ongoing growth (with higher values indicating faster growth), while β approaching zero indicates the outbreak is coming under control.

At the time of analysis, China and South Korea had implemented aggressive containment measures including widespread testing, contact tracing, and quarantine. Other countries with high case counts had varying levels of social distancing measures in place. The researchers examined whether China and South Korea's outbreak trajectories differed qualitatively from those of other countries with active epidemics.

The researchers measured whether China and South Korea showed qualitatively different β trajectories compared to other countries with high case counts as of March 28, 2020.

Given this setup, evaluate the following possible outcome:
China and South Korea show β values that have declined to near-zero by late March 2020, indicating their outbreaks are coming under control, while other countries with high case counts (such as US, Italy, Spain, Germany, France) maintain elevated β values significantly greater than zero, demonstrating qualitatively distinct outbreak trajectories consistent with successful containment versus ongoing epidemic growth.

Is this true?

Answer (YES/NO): YES